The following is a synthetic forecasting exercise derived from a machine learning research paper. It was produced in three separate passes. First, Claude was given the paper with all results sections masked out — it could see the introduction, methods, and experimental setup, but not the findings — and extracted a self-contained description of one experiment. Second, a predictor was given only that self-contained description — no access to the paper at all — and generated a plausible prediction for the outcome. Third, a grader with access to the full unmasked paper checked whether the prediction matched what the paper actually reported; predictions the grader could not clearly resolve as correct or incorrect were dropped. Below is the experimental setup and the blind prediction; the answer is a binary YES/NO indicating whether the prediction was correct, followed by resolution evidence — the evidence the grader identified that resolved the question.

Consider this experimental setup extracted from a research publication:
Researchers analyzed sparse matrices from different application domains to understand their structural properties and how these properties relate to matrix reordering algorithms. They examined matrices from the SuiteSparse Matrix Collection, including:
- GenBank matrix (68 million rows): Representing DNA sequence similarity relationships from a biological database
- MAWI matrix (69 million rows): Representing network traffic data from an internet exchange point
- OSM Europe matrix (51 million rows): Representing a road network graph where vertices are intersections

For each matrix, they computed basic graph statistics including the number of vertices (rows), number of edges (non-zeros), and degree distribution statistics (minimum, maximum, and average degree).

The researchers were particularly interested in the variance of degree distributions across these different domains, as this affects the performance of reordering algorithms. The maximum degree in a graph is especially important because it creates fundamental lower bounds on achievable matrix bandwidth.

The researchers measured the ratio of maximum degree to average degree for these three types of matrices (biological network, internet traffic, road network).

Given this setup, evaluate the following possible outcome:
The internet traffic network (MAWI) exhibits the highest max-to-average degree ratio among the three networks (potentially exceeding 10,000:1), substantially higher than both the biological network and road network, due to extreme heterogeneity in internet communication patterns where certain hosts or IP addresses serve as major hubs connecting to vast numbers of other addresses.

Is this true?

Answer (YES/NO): YES